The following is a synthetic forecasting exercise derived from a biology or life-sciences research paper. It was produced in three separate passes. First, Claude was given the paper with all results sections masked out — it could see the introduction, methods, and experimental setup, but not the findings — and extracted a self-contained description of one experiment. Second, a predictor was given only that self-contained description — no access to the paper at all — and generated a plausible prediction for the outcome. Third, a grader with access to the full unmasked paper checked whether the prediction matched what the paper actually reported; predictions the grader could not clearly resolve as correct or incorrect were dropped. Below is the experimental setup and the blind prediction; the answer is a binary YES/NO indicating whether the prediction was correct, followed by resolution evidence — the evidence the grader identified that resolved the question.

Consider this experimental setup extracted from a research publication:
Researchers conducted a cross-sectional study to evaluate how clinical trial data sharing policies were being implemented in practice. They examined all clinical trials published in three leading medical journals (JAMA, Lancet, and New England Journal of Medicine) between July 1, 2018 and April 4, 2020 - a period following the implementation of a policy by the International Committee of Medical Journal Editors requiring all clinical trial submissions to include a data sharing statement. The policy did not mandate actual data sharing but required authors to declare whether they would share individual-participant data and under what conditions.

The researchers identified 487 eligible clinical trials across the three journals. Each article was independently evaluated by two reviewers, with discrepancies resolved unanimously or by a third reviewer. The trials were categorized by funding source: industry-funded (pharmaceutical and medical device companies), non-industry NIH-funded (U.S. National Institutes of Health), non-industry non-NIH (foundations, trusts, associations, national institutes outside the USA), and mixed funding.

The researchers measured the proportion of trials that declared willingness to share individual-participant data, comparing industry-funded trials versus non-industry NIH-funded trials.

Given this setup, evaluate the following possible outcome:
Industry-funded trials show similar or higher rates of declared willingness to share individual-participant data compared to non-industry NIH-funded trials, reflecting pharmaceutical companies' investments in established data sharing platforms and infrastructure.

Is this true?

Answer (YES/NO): NO